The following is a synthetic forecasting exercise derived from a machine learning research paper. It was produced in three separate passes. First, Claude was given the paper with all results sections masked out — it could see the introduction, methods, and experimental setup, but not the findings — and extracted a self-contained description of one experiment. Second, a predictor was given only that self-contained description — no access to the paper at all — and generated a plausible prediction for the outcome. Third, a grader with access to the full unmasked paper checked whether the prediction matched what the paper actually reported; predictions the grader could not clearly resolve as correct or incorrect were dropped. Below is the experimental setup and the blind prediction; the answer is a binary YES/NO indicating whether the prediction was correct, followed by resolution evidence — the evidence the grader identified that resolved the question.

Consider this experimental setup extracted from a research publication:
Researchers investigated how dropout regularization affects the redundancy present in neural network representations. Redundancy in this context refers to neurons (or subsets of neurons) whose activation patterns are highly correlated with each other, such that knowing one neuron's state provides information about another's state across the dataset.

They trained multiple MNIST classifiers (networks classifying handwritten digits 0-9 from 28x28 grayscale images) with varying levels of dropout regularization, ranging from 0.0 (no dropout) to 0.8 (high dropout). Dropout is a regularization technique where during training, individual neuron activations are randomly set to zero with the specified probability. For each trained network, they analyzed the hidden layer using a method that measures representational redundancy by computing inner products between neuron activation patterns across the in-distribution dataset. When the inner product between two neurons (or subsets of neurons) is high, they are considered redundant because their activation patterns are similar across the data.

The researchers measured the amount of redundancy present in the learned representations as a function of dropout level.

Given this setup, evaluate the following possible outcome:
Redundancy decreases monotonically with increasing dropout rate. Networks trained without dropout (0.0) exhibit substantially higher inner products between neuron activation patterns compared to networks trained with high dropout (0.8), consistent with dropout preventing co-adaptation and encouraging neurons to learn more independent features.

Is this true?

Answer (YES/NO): NO